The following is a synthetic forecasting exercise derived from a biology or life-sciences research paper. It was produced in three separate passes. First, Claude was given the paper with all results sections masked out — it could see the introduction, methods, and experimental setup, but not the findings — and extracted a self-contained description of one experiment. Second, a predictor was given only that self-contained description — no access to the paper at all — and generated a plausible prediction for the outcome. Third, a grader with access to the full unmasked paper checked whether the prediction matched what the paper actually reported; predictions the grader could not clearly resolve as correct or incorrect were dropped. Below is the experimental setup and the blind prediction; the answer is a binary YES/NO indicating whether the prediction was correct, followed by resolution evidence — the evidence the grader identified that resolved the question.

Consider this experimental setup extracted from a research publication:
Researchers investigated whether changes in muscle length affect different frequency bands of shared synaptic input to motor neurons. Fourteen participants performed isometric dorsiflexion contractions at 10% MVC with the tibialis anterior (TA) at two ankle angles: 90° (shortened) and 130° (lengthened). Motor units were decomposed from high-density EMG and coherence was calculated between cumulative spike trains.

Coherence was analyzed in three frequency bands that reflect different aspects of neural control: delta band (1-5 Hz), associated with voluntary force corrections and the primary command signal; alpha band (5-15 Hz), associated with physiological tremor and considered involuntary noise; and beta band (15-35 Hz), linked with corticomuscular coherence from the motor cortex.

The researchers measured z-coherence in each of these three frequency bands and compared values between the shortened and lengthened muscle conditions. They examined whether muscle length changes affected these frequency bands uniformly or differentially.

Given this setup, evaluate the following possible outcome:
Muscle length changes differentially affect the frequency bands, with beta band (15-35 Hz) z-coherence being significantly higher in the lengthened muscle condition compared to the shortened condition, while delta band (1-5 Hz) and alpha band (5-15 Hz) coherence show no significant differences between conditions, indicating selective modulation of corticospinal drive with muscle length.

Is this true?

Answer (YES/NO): NO